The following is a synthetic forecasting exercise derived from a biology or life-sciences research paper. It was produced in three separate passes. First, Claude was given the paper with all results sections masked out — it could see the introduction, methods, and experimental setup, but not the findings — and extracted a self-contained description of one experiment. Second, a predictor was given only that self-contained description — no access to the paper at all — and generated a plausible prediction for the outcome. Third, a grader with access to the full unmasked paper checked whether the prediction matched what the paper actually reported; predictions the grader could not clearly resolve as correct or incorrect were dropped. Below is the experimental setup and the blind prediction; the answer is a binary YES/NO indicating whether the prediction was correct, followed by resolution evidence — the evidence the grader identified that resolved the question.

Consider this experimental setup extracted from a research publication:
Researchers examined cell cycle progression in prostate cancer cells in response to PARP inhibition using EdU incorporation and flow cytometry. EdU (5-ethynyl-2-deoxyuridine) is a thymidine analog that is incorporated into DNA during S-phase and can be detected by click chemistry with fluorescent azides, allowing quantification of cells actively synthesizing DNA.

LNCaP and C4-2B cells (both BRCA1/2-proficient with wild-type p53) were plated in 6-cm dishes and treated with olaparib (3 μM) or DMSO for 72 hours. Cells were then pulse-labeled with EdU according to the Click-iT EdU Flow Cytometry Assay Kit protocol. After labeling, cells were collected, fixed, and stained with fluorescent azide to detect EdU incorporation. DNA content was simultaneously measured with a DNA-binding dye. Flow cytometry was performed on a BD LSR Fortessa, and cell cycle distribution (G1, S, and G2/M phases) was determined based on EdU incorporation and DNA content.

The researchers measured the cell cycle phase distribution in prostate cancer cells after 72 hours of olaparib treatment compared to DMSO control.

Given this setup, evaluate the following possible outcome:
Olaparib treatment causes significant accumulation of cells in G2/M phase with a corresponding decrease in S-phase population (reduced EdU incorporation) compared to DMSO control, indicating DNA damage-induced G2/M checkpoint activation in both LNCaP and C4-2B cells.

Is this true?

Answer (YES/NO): NO